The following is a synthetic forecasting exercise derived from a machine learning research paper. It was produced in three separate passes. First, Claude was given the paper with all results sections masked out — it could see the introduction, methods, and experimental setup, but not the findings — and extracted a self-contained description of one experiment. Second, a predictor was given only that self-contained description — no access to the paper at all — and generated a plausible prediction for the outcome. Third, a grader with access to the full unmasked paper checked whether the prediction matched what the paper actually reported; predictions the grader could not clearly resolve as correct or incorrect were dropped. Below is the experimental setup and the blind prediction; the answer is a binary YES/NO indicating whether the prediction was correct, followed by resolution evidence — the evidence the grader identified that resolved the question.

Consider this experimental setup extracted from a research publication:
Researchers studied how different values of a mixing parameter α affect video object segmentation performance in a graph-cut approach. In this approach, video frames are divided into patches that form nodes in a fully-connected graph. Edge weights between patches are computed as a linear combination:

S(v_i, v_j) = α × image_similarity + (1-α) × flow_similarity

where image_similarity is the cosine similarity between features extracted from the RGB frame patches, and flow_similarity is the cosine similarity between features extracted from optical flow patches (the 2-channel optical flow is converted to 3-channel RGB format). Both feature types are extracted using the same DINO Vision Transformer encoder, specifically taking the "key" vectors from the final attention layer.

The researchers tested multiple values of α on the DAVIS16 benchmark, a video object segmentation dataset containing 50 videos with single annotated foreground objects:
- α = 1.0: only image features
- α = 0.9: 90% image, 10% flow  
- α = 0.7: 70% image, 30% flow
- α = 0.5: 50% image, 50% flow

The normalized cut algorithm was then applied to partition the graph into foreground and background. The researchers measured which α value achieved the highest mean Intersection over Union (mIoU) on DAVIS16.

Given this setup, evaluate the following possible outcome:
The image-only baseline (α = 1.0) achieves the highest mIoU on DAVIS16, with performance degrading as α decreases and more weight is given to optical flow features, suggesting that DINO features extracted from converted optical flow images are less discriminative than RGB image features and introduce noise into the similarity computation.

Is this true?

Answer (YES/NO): NO